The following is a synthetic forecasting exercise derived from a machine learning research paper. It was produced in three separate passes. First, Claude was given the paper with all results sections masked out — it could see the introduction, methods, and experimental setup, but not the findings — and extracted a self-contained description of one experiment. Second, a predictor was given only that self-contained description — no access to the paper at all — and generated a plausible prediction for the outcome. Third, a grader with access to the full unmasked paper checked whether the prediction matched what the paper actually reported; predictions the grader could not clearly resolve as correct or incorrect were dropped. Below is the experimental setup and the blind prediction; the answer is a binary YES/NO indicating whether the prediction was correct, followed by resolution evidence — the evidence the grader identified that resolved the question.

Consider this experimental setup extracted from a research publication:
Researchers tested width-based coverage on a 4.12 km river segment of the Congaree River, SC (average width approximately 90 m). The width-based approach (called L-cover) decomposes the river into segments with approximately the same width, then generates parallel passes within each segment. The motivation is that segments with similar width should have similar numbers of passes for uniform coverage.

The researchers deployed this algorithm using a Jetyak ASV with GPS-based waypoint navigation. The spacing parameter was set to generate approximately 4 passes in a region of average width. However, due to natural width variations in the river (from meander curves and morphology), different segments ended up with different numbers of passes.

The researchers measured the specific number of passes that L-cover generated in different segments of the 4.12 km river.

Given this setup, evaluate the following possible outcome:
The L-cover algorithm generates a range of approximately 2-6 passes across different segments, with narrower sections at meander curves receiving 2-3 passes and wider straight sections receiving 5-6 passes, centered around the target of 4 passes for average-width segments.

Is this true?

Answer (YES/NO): NO